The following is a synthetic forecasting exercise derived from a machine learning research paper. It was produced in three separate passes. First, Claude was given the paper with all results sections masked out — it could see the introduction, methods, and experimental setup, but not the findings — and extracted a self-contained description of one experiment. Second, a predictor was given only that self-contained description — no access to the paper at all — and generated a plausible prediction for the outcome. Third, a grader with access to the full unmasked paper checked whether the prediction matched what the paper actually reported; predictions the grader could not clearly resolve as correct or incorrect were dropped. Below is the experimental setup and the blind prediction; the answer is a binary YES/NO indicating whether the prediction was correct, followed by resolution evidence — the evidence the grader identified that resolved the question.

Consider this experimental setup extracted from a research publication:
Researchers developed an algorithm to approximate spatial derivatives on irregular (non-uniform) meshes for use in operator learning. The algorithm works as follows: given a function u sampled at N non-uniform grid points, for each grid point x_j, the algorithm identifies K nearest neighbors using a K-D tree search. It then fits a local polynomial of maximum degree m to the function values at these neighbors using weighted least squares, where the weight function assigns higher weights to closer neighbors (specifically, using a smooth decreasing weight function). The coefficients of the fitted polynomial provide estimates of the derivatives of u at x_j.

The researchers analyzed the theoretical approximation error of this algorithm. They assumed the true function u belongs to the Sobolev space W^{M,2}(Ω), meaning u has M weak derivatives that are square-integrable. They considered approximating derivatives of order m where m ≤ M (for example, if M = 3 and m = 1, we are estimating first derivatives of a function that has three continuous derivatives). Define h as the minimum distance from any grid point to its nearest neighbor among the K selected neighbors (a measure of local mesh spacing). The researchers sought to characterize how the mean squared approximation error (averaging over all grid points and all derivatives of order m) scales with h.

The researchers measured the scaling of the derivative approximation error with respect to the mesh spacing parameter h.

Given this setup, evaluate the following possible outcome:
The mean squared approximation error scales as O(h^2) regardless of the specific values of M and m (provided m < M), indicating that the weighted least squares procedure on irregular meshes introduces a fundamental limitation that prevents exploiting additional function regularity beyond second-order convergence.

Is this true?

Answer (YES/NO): NO